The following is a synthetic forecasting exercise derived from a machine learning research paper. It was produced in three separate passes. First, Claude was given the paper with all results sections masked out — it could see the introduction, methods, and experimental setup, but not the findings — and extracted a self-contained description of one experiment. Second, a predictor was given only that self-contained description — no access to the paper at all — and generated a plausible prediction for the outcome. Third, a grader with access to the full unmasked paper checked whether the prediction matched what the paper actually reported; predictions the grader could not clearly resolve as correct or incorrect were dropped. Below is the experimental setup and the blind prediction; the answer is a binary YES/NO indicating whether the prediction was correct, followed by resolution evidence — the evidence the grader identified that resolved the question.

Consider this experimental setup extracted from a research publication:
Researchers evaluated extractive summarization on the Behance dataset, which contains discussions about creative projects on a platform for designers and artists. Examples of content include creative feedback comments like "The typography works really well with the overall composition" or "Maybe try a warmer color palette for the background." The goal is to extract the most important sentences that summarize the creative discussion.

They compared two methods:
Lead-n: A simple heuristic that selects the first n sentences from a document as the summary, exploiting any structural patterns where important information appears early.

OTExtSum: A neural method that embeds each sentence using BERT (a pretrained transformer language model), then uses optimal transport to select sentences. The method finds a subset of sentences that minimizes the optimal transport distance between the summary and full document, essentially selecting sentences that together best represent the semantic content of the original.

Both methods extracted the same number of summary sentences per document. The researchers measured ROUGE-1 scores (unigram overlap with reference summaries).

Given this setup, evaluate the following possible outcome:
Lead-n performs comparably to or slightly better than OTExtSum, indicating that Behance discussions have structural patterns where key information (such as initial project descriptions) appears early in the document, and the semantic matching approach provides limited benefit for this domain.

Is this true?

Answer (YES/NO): YES